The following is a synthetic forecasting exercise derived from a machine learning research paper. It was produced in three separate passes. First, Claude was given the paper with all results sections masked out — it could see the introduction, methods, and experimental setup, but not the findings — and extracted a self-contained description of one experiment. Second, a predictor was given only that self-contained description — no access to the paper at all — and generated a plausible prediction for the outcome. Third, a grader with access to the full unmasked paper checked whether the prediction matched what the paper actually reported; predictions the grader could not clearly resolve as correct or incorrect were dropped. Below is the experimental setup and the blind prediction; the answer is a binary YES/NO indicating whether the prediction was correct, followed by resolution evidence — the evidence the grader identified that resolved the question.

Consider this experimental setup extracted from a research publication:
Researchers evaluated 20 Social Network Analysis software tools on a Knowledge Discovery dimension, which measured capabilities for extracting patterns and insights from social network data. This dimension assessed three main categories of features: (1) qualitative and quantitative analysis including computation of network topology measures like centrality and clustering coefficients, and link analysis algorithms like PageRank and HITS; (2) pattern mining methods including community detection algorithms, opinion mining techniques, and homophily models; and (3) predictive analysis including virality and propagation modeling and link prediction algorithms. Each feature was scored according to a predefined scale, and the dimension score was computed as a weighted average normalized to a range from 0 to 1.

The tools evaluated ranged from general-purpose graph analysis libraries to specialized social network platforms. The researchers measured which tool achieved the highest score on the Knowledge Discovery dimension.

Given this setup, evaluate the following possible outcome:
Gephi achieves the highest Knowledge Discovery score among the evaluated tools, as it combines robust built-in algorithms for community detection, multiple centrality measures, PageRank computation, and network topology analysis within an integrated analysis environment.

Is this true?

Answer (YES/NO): NO